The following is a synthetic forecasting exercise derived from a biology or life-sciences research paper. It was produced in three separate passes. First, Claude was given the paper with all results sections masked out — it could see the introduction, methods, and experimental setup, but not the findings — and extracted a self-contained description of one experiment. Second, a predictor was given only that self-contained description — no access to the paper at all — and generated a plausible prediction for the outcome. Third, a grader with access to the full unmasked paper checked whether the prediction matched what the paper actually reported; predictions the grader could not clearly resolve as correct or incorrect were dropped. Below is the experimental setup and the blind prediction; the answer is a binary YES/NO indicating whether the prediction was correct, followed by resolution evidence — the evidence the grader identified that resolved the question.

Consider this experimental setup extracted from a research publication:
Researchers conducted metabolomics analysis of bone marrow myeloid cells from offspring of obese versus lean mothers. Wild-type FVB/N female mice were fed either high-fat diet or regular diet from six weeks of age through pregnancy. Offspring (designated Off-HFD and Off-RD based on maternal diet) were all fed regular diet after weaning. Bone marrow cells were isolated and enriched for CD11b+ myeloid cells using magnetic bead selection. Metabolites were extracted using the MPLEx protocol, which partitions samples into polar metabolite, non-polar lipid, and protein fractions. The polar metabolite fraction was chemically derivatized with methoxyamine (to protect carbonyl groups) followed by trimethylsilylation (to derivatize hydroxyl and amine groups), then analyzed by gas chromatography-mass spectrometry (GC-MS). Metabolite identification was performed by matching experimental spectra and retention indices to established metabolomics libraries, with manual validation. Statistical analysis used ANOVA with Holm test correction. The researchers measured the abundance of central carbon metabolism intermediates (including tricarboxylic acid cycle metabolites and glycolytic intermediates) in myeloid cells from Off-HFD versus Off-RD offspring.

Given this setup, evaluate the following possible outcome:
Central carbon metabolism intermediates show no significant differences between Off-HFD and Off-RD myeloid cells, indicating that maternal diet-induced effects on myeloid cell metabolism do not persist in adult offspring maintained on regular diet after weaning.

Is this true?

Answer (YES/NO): NO